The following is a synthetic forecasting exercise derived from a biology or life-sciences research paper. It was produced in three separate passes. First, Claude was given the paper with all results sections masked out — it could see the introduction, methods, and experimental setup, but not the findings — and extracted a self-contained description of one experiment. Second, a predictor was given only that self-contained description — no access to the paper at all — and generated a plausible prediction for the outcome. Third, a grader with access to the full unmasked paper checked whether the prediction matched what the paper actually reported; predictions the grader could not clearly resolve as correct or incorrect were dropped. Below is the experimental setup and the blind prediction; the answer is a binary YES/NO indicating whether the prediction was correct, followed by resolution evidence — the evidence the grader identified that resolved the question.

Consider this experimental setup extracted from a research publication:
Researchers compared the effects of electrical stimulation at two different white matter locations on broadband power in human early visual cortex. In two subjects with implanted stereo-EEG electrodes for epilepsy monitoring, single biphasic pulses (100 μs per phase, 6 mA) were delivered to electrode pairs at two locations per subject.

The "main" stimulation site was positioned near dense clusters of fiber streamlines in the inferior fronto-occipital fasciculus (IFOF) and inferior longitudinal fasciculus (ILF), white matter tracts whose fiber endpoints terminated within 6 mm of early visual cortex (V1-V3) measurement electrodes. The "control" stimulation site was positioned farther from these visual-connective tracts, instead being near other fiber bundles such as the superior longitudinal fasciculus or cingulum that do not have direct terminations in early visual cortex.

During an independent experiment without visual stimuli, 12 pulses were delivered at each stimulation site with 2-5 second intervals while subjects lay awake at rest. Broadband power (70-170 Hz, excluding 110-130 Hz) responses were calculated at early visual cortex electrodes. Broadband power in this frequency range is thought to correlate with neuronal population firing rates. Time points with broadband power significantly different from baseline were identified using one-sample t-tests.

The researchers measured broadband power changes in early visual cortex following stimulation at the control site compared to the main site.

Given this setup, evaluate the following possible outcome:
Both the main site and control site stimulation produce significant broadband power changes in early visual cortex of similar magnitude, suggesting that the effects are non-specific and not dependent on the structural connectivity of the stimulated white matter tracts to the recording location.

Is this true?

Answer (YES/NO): NO